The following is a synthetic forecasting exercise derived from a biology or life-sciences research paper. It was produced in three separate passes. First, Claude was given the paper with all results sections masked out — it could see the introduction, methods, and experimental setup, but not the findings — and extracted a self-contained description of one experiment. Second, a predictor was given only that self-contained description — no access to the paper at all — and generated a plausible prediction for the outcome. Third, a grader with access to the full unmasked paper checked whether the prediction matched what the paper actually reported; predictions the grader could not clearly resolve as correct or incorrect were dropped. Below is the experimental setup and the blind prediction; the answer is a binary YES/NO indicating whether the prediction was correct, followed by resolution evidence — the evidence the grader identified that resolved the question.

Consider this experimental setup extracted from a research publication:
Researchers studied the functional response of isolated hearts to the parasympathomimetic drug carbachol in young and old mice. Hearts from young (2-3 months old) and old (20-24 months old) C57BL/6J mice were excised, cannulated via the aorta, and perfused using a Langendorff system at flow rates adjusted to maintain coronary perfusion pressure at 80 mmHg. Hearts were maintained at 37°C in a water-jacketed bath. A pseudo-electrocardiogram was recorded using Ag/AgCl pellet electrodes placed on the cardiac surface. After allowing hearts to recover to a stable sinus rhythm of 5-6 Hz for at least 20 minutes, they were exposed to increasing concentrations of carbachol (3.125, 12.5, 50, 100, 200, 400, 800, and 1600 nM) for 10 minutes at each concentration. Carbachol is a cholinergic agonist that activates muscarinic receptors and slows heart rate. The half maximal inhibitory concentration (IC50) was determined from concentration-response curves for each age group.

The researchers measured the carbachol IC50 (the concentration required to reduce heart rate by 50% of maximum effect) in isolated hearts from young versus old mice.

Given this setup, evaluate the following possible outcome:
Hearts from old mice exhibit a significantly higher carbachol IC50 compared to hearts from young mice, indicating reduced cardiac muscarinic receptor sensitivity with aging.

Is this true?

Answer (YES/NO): NO